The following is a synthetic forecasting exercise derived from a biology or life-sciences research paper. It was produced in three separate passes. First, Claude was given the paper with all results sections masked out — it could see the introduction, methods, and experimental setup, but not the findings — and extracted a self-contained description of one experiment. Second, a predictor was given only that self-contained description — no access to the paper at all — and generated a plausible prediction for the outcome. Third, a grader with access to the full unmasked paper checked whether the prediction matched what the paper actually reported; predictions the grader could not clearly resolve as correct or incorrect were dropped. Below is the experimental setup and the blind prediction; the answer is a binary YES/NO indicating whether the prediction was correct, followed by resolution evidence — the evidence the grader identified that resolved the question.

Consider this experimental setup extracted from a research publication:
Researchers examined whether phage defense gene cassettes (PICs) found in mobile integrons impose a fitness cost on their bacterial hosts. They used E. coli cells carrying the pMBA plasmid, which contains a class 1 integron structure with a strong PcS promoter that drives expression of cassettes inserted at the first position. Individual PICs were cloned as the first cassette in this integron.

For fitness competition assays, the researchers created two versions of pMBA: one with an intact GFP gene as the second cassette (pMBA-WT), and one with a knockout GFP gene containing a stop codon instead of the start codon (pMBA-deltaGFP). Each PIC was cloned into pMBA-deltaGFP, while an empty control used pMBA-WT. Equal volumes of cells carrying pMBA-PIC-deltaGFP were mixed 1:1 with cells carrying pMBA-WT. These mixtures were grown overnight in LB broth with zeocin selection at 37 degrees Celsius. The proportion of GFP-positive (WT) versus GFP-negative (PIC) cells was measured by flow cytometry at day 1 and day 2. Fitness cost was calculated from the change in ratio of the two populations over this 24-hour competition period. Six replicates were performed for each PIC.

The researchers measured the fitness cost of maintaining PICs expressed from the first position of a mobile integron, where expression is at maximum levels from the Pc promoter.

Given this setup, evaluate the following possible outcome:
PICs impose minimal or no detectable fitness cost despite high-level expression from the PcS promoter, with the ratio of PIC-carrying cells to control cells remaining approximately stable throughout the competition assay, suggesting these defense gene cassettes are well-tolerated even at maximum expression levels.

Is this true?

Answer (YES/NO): NO